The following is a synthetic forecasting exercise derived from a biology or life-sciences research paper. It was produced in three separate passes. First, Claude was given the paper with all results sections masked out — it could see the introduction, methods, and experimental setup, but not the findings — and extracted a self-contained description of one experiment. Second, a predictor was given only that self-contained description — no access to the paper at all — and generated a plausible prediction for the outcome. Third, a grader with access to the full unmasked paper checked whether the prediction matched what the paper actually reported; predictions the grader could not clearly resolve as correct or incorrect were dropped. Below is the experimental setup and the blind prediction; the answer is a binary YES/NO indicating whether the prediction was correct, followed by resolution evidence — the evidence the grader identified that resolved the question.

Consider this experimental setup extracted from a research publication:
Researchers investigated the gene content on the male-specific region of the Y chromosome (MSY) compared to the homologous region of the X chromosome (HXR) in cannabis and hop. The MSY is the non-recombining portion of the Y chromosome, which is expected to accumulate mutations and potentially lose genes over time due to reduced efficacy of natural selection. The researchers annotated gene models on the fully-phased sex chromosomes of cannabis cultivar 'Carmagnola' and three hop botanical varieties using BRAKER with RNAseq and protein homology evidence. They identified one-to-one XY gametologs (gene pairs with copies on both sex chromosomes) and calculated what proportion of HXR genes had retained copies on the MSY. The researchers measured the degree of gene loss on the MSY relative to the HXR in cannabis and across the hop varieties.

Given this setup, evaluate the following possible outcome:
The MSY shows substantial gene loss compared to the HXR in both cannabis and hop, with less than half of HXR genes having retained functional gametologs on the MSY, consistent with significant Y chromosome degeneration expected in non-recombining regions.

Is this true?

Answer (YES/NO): YES